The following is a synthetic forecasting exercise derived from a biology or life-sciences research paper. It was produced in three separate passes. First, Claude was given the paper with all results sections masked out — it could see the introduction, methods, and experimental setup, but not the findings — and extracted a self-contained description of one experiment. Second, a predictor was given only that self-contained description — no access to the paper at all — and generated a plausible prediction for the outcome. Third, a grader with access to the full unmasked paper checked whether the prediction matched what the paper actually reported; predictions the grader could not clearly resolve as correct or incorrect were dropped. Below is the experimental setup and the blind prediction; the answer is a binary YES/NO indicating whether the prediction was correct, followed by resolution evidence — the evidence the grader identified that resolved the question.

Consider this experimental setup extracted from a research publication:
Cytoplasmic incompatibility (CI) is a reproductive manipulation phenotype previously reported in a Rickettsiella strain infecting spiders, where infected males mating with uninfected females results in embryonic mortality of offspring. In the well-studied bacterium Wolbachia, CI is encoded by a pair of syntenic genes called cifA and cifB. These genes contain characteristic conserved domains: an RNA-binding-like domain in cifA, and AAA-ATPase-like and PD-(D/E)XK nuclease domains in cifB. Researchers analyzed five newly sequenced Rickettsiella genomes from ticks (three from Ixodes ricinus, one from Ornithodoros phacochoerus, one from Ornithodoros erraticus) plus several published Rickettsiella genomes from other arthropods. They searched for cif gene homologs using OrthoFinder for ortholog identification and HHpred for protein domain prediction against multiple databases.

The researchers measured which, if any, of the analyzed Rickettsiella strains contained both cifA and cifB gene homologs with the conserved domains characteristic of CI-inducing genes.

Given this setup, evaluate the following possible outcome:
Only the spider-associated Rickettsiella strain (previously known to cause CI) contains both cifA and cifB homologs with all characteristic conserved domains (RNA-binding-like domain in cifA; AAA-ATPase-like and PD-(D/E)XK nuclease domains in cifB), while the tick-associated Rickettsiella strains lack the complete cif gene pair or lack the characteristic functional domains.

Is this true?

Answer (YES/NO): NO